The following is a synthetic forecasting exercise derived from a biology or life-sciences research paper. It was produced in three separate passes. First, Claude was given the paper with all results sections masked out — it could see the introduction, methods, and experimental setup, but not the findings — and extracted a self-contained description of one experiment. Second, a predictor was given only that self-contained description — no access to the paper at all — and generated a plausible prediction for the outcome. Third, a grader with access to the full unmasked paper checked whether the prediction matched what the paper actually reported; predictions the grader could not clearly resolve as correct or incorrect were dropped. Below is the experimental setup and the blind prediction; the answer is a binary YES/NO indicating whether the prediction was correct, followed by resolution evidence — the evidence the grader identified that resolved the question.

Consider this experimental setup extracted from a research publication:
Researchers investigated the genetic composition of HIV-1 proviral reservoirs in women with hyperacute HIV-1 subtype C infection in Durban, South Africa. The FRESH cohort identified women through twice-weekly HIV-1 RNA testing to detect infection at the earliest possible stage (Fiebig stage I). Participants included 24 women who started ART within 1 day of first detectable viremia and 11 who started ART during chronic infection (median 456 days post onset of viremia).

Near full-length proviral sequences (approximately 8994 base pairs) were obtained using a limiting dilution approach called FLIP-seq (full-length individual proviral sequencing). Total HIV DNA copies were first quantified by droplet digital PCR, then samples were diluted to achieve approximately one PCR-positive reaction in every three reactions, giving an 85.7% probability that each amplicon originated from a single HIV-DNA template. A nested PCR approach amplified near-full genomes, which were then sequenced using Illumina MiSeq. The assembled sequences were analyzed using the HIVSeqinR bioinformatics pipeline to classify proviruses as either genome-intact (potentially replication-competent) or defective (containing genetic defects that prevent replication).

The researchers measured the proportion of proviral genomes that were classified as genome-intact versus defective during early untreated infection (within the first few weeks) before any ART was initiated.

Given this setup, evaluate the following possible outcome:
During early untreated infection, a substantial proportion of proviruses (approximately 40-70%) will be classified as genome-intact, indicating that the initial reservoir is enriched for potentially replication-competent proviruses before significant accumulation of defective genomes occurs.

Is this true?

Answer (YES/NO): YES